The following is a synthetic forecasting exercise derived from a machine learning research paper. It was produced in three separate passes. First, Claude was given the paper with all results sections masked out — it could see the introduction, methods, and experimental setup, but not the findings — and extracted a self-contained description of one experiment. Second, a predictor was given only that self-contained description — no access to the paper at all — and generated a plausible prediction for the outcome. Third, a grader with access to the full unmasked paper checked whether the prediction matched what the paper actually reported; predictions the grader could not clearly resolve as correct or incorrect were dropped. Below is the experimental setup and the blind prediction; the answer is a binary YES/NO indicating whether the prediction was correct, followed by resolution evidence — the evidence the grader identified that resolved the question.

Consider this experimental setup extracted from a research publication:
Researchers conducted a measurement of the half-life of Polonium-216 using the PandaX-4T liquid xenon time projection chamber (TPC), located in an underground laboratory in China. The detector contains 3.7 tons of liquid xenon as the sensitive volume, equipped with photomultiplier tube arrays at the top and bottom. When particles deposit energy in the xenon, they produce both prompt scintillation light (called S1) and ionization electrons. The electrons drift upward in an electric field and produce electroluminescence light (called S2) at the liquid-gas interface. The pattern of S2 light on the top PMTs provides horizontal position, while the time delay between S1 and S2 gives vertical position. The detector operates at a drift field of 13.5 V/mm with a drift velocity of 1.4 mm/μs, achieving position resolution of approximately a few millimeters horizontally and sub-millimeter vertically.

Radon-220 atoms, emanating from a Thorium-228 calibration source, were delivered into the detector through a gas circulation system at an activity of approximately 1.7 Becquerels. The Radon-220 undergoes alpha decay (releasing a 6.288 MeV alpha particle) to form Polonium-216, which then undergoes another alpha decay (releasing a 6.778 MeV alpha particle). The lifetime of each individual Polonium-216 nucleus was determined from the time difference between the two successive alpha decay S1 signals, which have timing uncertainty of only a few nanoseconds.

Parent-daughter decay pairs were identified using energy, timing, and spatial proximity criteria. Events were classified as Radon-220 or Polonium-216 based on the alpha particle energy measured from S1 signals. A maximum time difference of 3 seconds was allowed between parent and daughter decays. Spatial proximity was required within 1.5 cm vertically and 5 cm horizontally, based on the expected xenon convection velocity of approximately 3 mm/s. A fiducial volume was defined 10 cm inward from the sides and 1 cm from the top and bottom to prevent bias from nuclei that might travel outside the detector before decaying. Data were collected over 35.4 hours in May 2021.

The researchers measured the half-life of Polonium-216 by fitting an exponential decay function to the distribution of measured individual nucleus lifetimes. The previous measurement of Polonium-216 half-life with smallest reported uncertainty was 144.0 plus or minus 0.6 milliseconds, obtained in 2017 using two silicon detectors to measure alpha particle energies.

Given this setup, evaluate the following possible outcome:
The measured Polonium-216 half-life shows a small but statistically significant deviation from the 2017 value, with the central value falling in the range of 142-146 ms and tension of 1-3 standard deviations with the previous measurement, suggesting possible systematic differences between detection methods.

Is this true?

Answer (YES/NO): NO